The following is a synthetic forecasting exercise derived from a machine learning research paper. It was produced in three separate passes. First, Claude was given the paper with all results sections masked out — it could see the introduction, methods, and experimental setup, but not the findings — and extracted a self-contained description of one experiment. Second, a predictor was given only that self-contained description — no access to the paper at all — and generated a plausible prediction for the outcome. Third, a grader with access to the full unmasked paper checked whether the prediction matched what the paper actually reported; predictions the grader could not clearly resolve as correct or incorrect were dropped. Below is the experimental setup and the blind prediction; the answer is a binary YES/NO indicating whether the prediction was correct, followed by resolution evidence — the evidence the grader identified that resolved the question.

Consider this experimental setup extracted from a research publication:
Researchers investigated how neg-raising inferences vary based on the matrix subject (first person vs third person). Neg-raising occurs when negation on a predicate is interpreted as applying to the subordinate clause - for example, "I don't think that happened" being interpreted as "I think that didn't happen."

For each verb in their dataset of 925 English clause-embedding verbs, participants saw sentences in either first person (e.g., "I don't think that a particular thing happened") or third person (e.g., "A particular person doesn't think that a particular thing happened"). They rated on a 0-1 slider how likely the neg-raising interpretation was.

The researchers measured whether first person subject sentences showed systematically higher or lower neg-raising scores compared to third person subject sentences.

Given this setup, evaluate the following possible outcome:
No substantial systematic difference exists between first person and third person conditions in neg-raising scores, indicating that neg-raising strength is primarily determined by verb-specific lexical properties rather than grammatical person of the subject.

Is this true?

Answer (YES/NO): YES